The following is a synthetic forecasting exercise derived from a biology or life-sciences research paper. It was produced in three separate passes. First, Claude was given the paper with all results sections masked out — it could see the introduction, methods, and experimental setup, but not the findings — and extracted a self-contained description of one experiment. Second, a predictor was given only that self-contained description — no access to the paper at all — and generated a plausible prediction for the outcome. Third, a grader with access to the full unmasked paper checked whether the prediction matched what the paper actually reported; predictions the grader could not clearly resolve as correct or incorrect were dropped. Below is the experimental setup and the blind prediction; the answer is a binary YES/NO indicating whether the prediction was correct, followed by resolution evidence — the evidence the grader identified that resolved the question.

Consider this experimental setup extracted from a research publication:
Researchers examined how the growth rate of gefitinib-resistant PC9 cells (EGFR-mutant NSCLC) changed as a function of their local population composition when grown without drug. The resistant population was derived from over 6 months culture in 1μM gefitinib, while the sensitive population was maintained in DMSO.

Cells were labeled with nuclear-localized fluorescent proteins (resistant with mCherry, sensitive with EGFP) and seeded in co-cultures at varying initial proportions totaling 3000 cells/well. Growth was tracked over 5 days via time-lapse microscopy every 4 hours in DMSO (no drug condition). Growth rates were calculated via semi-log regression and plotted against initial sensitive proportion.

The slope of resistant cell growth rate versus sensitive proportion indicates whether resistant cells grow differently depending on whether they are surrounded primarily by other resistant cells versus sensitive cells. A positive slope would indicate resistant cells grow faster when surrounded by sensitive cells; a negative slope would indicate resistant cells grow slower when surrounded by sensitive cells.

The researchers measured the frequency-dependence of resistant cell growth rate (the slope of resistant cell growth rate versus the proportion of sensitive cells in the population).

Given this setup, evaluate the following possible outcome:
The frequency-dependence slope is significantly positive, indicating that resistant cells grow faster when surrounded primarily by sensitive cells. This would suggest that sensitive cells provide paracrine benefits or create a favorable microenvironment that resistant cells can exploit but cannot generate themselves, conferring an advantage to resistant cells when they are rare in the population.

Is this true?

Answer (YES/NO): YES